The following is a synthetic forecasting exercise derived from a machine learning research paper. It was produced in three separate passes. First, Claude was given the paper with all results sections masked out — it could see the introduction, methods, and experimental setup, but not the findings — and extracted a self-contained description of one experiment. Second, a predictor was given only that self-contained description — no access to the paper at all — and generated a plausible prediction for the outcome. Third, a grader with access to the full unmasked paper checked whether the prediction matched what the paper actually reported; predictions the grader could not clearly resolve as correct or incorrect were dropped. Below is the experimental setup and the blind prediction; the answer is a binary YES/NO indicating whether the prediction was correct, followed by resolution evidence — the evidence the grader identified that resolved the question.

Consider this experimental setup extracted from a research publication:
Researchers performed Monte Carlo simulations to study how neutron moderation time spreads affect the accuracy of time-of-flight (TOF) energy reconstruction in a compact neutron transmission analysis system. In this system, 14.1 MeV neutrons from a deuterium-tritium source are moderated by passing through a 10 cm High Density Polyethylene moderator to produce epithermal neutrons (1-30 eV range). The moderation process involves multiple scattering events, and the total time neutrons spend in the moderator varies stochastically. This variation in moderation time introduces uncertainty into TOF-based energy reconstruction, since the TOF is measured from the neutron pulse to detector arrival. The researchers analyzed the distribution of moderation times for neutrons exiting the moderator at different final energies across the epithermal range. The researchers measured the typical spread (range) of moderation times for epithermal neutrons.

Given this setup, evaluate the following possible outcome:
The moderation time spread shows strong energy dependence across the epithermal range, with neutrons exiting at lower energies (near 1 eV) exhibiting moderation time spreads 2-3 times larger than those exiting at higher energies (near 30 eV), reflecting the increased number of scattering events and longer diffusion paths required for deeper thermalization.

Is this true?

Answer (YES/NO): NO